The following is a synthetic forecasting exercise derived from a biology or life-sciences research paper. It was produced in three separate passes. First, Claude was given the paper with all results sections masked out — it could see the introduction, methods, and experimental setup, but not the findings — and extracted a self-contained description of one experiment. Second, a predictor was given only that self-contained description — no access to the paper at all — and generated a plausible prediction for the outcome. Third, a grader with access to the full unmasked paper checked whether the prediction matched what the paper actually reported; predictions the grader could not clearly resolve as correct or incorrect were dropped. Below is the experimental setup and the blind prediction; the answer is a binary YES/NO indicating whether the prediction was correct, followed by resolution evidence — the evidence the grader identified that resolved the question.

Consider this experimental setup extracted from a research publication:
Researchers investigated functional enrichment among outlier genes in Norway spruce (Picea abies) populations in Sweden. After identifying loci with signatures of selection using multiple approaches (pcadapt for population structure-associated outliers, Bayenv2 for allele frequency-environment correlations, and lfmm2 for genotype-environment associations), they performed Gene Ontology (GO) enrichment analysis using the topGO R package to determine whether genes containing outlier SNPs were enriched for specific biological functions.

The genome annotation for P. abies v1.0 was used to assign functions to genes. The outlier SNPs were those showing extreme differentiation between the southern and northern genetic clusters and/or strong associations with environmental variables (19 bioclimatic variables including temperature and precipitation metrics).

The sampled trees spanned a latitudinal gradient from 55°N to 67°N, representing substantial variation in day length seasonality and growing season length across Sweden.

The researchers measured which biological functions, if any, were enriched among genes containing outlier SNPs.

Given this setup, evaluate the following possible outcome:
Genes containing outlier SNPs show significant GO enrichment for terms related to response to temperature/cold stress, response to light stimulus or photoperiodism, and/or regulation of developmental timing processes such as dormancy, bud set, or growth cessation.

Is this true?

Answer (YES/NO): YES